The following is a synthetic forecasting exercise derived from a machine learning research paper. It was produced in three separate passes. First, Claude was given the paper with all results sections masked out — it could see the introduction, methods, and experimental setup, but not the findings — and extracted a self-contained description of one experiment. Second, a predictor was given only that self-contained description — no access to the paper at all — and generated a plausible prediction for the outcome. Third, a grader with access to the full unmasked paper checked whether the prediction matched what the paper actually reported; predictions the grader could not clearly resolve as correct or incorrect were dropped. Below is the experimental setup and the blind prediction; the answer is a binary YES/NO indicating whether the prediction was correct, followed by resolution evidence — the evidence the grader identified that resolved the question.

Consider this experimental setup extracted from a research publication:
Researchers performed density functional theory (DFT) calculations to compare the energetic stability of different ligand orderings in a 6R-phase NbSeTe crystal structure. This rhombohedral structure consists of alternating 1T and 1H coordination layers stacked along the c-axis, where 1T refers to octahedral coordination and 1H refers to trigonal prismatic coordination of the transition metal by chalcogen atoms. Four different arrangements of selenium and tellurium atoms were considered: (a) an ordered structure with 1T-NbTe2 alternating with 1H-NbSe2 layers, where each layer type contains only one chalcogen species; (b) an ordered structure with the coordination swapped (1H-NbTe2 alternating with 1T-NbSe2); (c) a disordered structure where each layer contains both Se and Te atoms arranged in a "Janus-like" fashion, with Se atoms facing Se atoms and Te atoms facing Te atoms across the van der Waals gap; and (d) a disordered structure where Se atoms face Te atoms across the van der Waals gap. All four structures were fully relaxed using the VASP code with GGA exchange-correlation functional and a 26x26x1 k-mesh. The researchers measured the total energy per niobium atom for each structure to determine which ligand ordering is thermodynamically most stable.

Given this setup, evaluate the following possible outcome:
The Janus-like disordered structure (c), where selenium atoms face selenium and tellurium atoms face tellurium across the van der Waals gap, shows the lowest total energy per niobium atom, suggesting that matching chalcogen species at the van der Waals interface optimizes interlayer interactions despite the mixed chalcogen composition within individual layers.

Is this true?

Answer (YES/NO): NO